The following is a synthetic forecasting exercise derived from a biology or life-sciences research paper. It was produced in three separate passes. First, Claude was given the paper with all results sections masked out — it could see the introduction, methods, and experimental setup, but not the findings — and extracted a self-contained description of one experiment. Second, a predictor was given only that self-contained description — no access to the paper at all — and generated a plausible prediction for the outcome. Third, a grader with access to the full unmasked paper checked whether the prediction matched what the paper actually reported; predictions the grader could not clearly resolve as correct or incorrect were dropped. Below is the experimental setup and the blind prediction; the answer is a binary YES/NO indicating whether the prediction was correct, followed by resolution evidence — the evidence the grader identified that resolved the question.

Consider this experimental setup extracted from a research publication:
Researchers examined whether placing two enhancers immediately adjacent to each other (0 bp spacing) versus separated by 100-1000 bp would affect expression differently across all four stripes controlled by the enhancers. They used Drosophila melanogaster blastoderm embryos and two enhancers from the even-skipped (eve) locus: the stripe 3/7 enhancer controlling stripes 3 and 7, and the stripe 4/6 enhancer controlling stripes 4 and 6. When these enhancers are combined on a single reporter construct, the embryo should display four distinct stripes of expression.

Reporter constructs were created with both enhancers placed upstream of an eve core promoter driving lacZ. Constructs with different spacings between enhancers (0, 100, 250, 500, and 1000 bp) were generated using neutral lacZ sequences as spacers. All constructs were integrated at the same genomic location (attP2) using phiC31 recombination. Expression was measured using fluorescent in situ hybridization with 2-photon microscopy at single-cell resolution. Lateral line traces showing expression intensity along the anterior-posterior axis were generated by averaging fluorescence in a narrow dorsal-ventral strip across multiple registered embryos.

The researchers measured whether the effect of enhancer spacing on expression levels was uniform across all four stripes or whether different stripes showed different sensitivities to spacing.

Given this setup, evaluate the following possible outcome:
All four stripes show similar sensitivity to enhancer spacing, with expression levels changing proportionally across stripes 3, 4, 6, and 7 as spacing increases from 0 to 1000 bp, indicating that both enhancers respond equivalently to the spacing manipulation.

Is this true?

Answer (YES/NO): NO